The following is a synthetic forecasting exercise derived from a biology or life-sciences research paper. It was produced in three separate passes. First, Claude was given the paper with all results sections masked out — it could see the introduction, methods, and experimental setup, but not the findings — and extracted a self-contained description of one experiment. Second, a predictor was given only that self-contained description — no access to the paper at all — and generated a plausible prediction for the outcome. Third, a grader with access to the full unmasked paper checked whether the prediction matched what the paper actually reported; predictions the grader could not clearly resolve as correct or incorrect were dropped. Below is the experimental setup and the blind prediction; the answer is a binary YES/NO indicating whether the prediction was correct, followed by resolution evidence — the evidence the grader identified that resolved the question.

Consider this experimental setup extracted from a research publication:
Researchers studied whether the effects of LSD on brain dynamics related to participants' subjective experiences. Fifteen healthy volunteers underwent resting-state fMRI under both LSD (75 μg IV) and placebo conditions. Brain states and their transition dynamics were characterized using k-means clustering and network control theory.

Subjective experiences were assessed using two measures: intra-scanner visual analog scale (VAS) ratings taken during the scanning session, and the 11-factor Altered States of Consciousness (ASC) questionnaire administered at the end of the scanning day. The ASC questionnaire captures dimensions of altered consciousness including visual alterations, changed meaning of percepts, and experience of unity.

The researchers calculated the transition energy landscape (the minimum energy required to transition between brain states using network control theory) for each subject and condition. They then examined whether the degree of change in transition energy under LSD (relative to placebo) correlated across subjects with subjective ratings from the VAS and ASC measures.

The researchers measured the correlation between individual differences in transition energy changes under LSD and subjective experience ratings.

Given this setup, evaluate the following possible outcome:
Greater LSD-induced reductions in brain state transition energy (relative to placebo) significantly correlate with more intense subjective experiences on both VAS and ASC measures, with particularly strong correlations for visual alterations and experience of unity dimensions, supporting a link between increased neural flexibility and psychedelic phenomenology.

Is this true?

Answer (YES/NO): NO